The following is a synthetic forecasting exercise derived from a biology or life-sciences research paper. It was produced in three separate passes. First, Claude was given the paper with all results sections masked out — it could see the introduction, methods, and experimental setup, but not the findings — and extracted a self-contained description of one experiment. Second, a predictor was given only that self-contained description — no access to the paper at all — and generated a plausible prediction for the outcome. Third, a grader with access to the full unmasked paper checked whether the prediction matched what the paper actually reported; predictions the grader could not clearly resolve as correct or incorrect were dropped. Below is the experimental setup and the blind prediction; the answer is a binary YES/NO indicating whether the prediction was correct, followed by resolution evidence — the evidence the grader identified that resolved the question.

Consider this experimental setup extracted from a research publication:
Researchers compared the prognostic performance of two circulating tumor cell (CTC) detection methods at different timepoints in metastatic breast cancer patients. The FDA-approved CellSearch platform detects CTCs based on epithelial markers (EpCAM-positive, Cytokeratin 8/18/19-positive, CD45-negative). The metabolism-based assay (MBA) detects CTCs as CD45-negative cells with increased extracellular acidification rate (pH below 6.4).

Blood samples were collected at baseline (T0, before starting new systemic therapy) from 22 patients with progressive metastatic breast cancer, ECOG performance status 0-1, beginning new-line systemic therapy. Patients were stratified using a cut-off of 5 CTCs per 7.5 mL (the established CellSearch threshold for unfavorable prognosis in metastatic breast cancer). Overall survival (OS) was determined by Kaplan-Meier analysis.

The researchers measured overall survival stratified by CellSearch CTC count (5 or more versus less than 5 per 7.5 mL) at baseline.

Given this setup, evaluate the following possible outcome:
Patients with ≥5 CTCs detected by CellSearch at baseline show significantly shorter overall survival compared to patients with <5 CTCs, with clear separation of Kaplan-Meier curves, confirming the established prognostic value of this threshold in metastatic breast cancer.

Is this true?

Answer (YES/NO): YES